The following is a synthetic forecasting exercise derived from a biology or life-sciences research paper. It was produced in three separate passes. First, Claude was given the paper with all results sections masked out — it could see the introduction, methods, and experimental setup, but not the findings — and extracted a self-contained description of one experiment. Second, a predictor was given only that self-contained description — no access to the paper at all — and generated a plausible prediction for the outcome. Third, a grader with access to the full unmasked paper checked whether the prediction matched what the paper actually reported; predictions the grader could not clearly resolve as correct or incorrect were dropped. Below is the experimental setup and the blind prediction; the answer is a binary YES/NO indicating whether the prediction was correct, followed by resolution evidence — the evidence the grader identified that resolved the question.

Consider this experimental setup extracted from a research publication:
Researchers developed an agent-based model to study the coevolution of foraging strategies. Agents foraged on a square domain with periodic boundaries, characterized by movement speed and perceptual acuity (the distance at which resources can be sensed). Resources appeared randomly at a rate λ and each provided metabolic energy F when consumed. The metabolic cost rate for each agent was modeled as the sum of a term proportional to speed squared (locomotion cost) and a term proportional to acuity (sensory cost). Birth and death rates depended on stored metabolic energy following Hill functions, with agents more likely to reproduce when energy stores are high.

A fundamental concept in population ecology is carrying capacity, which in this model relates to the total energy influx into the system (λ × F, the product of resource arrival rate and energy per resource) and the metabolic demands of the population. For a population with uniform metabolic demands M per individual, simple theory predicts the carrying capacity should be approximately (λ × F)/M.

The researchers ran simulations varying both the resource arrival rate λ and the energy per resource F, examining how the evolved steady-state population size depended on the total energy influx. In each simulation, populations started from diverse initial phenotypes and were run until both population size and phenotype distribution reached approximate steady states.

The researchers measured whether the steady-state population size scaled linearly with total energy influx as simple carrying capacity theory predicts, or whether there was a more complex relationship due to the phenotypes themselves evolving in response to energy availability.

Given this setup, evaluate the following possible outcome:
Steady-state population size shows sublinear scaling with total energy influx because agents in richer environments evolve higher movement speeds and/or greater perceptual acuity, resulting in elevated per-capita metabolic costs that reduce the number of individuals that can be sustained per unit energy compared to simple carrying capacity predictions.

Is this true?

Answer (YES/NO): NO